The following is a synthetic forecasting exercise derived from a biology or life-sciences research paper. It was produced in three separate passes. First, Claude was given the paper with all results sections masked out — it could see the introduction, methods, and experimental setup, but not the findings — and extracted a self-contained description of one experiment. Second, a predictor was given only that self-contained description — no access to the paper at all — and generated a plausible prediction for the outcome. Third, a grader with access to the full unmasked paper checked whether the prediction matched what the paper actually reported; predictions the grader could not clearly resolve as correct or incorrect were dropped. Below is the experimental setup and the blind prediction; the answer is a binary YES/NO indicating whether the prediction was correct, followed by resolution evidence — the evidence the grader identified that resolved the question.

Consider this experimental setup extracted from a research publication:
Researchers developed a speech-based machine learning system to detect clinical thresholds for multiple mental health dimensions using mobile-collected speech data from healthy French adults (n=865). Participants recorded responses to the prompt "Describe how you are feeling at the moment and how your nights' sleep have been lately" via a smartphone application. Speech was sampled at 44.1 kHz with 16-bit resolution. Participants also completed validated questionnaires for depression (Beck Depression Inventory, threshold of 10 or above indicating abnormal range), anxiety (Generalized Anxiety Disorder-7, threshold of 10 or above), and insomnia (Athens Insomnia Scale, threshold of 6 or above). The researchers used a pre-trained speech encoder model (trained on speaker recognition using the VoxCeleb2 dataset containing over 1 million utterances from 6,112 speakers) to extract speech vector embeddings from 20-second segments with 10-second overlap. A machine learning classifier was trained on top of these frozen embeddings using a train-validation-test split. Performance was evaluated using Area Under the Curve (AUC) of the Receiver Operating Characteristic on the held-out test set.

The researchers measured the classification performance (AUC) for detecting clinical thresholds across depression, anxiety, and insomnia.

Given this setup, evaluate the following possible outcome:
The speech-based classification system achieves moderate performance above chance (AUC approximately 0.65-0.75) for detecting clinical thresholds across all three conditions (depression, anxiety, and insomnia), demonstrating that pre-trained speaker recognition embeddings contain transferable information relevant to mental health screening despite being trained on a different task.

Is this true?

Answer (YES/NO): NO